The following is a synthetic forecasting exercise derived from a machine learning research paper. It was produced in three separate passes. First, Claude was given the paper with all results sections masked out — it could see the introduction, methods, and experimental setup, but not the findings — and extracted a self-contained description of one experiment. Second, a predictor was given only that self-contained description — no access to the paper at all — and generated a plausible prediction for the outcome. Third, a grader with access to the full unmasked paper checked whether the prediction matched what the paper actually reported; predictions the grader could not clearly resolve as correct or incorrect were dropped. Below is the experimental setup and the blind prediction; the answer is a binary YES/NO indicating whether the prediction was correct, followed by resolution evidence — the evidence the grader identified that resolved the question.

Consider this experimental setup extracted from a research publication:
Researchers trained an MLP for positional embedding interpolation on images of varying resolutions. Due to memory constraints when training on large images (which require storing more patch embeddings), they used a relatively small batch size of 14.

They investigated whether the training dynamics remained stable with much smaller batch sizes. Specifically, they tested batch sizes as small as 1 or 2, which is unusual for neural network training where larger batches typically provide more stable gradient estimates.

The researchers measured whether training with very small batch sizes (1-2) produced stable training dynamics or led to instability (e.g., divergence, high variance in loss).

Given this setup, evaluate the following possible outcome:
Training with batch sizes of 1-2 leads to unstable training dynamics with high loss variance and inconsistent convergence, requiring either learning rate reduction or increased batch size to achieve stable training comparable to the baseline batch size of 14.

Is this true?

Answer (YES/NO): NO